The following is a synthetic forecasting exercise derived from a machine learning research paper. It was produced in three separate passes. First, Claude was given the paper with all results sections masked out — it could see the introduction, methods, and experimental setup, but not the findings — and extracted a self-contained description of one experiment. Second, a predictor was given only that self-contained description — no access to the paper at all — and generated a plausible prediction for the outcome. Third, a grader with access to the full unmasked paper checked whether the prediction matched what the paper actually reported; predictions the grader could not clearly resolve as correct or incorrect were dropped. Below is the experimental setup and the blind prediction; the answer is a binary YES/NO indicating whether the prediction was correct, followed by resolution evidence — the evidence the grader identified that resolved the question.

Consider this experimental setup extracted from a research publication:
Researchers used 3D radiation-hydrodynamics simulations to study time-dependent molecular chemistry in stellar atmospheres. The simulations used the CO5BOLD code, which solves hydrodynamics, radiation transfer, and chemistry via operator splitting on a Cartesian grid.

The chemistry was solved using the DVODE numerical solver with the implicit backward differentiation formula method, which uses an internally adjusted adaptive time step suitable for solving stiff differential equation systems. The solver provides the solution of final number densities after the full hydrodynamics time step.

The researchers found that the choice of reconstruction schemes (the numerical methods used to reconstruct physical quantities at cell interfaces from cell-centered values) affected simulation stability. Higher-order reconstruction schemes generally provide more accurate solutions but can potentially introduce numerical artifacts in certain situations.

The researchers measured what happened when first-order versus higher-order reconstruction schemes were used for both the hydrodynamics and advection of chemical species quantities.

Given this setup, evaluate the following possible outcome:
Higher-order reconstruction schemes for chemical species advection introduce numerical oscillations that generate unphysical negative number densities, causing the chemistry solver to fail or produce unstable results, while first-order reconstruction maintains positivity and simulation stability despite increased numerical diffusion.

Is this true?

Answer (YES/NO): NO